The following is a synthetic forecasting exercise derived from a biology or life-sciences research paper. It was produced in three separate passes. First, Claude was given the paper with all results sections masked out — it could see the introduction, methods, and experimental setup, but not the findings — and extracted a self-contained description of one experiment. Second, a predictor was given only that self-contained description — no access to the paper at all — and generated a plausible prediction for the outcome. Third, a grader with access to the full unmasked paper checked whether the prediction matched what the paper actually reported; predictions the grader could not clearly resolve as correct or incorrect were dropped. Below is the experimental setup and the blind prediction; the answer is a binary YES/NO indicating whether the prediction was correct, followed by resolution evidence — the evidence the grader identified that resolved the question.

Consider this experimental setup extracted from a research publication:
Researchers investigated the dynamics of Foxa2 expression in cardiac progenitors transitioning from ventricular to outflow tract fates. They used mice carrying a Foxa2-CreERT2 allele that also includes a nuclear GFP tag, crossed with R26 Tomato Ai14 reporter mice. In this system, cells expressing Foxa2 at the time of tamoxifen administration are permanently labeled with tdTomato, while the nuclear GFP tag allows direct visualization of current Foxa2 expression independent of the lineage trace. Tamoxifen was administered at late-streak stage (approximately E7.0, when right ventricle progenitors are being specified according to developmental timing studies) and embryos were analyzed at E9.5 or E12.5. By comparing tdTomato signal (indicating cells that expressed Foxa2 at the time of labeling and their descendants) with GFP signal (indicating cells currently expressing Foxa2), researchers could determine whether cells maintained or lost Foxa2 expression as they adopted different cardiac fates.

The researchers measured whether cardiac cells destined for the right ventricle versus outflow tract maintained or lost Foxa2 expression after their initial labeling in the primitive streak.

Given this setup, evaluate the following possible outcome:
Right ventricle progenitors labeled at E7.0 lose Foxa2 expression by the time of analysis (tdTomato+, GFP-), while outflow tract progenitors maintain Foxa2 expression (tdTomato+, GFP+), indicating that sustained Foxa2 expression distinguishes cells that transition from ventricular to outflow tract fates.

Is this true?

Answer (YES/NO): NO